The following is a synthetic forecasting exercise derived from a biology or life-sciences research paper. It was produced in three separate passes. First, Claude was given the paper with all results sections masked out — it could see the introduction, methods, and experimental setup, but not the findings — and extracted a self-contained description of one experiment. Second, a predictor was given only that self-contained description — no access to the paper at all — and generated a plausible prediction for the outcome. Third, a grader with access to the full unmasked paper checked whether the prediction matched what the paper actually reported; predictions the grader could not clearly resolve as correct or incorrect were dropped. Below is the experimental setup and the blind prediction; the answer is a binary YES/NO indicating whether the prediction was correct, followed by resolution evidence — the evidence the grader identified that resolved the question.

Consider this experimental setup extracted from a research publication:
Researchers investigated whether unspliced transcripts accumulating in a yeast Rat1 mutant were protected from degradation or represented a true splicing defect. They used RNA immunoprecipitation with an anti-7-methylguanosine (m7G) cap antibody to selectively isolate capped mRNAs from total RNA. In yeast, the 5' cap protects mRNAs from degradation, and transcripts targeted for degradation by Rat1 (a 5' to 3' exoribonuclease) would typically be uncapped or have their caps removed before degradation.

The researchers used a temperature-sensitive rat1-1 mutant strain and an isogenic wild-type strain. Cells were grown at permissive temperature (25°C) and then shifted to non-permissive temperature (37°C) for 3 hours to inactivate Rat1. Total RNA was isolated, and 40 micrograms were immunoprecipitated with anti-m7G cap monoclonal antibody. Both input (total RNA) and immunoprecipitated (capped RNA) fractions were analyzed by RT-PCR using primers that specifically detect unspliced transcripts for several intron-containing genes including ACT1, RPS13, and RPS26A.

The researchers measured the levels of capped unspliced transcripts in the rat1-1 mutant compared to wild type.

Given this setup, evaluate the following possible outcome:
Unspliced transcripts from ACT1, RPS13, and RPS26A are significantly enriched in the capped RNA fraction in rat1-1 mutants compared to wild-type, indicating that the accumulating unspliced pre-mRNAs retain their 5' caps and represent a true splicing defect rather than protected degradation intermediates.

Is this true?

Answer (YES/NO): NO